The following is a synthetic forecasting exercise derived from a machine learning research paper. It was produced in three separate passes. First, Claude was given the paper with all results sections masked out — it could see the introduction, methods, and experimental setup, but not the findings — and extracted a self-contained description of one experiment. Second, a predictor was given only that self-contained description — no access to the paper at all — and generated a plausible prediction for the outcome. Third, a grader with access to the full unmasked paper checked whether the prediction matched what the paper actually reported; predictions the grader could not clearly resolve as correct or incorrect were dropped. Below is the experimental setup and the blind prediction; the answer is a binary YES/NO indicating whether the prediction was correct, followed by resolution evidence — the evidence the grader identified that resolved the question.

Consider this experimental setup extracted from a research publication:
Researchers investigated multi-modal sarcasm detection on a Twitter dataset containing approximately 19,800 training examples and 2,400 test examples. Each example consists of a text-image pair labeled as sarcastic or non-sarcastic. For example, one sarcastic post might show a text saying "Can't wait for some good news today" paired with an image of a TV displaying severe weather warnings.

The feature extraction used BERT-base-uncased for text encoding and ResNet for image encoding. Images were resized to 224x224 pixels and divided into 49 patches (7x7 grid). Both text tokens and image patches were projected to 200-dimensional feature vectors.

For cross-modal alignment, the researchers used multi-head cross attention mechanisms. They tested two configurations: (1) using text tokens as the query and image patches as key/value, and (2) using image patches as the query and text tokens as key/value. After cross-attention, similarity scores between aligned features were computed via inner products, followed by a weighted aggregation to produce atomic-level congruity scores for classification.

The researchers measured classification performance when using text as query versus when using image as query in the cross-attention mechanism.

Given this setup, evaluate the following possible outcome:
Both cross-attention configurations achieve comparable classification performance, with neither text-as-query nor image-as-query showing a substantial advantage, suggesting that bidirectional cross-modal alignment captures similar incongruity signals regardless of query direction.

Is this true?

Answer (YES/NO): NO